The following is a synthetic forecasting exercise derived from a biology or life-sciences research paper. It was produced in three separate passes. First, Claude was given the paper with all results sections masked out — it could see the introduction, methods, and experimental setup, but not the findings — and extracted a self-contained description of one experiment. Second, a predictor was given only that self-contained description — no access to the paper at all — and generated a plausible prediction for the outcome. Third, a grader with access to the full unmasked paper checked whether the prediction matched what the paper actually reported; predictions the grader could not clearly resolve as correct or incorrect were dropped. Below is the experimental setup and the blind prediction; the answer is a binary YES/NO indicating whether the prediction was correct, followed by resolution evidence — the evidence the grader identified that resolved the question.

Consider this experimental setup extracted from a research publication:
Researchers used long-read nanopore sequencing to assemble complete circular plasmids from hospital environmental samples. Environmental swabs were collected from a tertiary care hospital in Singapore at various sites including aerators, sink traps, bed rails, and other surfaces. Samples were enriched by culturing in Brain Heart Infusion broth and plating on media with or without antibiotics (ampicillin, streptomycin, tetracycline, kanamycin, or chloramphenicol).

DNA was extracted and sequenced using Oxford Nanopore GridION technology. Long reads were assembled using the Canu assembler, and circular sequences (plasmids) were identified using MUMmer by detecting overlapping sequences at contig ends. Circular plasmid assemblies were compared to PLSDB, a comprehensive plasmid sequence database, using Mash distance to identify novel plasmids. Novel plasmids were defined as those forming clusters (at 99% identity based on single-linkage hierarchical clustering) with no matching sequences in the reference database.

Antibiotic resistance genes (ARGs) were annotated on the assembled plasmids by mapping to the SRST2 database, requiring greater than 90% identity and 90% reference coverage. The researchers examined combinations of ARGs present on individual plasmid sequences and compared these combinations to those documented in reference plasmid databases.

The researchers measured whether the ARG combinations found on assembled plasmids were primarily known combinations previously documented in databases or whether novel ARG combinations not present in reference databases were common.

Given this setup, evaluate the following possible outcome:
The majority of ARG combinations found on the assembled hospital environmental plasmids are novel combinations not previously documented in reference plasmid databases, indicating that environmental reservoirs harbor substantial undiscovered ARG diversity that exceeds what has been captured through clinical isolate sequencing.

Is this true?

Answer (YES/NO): NO